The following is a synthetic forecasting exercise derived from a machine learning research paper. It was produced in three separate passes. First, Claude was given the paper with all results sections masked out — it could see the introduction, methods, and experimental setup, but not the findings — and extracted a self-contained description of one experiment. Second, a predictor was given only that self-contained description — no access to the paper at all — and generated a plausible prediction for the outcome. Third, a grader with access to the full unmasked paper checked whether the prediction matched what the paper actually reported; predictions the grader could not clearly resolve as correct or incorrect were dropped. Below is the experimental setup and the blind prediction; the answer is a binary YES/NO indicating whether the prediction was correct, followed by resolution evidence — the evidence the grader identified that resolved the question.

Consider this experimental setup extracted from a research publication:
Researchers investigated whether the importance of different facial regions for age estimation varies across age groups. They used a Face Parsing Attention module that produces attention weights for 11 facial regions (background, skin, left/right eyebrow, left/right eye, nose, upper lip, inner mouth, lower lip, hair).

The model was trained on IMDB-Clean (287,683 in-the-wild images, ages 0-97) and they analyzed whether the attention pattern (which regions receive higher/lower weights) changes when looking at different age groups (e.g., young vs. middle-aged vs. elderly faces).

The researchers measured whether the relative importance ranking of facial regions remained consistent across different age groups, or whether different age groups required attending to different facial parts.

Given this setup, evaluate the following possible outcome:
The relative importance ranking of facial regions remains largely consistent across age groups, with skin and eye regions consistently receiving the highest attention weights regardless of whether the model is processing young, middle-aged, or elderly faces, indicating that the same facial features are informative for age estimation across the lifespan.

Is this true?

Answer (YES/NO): NO